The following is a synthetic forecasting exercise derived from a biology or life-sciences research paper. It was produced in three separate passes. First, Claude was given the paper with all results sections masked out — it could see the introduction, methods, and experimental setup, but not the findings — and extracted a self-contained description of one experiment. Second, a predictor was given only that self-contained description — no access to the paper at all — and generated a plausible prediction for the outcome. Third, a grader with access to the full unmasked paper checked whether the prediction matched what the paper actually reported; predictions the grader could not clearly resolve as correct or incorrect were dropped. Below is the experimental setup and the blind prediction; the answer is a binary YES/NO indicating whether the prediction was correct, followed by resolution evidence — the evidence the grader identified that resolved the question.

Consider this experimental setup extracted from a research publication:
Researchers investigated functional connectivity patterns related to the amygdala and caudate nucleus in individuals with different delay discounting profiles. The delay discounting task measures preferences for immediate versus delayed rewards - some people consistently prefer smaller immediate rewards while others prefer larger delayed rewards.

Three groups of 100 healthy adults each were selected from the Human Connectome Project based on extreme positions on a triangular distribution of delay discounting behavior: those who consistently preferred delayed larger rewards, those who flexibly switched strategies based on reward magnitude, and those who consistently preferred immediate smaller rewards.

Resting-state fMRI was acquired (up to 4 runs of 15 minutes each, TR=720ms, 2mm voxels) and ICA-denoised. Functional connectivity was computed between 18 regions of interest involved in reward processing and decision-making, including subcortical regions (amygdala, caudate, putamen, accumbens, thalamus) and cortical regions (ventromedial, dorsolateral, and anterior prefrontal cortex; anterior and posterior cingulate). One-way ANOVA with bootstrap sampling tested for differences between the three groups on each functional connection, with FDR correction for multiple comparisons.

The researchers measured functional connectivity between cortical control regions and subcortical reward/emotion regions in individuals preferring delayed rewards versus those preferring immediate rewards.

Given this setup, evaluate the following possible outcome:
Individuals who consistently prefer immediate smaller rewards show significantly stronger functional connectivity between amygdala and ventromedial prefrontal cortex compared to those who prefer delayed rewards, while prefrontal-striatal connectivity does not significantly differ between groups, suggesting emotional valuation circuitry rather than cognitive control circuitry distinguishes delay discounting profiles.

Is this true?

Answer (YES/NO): NO